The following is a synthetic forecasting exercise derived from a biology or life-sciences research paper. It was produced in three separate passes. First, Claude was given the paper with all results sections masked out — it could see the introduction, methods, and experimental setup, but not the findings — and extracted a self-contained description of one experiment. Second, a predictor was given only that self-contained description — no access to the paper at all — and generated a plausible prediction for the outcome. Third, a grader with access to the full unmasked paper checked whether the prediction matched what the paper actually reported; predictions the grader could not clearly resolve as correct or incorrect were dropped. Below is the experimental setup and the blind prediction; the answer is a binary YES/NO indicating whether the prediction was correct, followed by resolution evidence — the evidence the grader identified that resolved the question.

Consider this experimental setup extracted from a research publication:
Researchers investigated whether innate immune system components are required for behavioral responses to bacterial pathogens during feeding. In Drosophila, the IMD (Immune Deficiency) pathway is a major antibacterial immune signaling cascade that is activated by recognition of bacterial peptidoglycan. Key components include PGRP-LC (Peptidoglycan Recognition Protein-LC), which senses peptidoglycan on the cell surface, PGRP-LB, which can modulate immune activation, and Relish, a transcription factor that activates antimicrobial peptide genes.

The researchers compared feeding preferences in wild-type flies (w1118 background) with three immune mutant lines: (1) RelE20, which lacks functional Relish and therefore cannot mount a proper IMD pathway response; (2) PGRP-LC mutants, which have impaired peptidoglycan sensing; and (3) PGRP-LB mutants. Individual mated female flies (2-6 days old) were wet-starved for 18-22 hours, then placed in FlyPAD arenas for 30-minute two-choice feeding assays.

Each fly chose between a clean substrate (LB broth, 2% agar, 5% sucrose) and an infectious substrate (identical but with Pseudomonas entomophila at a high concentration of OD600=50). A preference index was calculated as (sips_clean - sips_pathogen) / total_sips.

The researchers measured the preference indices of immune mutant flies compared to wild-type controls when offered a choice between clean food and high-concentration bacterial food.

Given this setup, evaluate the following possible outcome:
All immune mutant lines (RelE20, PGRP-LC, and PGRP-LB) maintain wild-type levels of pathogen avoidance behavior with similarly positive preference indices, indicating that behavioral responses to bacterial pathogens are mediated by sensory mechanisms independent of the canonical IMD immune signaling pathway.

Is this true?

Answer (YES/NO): NO